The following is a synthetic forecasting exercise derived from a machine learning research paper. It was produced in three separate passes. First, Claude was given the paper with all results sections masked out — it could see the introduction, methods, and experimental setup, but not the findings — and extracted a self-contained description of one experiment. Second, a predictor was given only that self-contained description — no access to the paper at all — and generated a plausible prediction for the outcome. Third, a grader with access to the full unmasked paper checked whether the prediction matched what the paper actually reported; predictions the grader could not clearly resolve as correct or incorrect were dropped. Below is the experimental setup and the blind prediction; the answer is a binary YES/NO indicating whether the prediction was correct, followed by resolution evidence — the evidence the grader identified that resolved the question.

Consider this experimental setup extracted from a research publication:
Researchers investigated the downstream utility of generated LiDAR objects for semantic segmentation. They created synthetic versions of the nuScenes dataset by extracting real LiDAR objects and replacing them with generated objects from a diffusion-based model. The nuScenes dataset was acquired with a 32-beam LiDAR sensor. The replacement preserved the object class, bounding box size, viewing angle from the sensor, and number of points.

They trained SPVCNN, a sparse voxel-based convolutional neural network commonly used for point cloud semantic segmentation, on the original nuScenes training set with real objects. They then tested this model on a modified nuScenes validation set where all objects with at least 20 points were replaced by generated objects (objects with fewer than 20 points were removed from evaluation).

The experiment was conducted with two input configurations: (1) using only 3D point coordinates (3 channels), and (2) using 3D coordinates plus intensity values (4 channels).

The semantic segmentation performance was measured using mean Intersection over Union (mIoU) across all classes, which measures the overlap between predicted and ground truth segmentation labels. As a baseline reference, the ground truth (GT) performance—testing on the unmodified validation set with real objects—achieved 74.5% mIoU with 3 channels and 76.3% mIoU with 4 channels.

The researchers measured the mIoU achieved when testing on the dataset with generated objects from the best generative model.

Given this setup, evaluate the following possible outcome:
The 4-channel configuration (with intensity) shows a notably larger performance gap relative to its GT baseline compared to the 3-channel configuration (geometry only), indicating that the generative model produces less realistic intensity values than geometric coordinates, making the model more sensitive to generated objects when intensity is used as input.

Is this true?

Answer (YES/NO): NO